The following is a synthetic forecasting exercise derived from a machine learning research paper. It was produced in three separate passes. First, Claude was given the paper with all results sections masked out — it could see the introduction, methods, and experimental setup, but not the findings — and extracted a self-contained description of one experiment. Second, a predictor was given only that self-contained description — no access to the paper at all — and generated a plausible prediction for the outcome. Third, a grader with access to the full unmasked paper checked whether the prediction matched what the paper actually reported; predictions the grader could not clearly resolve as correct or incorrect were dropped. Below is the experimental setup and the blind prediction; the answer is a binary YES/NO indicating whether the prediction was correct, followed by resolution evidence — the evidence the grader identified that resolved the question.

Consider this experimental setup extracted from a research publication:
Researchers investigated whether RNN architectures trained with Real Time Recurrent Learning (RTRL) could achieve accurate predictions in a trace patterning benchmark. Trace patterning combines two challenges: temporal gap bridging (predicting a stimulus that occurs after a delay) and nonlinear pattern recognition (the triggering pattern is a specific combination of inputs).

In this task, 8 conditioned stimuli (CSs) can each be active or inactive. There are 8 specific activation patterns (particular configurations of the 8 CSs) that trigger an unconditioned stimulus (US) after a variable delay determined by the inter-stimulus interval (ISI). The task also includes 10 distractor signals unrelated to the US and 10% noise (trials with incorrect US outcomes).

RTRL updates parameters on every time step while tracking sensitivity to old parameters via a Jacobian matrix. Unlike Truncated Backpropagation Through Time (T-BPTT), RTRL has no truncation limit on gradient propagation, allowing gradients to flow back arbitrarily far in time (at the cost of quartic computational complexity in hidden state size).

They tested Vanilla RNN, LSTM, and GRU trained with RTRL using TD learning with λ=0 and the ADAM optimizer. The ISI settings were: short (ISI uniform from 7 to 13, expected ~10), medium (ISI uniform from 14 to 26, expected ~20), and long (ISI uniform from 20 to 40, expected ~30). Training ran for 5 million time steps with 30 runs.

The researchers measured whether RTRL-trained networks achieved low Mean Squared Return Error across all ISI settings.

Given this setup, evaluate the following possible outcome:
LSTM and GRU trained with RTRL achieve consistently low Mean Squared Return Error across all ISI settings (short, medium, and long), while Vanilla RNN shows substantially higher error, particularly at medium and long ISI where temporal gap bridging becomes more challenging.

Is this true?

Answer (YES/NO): NO